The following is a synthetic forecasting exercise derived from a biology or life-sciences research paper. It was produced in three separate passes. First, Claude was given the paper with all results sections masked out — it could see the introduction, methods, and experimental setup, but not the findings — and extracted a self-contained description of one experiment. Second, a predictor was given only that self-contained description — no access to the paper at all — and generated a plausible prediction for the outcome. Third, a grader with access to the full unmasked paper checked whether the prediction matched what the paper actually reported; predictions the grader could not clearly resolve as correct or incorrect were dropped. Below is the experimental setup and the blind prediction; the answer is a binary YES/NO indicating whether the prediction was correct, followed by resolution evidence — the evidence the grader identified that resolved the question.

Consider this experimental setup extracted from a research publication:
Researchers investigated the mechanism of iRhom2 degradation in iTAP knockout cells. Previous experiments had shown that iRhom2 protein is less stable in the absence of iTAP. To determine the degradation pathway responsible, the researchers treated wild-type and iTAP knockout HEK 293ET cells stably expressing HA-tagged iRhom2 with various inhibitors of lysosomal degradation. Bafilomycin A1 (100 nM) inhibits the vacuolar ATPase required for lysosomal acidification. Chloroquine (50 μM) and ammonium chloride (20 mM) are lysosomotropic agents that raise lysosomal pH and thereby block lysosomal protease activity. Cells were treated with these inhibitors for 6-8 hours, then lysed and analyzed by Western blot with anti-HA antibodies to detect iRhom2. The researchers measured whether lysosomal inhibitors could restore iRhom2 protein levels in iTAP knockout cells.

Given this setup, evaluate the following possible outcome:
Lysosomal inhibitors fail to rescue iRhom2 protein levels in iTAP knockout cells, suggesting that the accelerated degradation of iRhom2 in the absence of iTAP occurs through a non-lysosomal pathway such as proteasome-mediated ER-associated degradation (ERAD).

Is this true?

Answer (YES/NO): NO